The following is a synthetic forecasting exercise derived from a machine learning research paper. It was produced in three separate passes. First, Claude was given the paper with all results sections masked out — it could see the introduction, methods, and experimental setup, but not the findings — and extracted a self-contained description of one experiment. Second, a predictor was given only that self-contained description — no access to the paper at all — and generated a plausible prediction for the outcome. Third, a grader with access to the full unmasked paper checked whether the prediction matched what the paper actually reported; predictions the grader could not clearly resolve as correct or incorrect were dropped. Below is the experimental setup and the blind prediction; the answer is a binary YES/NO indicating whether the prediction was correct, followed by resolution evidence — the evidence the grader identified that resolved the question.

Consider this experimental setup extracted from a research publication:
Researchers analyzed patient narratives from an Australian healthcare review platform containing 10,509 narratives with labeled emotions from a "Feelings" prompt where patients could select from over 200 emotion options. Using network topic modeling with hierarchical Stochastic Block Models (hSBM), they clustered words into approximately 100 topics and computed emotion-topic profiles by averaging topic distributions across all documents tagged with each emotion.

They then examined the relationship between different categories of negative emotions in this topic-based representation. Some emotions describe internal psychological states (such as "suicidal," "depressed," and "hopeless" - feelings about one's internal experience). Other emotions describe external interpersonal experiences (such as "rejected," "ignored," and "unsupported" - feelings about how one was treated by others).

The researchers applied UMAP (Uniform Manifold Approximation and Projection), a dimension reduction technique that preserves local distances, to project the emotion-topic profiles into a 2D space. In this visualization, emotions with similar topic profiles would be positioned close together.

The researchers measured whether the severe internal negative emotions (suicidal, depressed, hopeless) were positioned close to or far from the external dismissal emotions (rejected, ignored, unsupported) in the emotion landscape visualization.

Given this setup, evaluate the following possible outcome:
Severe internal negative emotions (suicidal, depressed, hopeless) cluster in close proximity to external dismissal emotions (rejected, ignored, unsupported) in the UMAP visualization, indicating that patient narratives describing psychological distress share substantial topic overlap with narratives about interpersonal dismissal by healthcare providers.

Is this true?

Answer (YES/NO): YES